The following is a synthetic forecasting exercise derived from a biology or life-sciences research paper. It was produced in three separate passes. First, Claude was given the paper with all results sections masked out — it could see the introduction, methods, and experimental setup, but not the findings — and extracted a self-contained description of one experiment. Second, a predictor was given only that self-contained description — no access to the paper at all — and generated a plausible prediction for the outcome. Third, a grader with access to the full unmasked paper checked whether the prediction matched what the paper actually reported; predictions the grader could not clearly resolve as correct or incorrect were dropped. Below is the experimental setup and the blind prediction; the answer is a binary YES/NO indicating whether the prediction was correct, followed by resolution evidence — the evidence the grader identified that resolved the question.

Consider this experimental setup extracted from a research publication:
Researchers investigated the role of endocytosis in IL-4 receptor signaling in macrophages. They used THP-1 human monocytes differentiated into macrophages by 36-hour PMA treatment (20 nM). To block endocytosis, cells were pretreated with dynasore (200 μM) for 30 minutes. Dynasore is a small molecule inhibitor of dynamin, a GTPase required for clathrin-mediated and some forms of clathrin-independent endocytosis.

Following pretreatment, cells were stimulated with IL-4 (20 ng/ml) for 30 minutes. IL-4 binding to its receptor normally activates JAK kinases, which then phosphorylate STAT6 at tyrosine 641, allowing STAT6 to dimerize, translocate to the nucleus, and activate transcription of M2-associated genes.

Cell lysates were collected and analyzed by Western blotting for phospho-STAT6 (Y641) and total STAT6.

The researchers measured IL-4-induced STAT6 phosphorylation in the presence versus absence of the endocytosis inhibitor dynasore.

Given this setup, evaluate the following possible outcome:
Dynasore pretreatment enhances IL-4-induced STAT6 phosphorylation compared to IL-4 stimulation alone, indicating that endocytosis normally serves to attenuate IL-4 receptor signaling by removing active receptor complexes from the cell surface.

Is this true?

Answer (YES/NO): NO